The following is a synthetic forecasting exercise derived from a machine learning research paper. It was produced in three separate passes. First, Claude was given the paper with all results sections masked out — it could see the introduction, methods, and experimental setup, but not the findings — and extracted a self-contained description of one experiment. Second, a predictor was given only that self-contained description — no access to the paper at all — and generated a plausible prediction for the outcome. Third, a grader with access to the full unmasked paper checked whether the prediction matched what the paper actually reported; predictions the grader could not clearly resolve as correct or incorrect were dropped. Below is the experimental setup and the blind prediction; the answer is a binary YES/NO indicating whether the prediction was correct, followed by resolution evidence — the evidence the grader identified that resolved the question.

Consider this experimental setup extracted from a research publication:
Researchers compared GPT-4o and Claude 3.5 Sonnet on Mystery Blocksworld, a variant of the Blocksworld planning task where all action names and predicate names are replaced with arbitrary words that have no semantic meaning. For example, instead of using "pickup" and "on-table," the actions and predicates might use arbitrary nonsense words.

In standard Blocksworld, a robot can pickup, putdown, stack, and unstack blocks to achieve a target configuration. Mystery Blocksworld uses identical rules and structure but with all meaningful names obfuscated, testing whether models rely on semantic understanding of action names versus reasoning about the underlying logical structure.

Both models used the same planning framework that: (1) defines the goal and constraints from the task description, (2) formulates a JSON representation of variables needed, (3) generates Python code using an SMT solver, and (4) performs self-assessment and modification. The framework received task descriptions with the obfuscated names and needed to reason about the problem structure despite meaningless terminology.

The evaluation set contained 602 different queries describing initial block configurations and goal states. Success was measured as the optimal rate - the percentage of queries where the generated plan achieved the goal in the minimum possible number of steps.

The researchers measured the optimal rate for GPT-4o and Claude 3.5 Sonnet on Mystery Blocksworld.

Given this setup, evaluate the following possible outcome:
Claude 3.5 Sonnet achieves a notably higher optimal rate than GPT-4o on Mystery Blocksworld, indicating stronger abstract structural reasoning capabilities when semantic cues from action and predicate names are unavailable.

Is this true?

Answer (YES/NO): YES